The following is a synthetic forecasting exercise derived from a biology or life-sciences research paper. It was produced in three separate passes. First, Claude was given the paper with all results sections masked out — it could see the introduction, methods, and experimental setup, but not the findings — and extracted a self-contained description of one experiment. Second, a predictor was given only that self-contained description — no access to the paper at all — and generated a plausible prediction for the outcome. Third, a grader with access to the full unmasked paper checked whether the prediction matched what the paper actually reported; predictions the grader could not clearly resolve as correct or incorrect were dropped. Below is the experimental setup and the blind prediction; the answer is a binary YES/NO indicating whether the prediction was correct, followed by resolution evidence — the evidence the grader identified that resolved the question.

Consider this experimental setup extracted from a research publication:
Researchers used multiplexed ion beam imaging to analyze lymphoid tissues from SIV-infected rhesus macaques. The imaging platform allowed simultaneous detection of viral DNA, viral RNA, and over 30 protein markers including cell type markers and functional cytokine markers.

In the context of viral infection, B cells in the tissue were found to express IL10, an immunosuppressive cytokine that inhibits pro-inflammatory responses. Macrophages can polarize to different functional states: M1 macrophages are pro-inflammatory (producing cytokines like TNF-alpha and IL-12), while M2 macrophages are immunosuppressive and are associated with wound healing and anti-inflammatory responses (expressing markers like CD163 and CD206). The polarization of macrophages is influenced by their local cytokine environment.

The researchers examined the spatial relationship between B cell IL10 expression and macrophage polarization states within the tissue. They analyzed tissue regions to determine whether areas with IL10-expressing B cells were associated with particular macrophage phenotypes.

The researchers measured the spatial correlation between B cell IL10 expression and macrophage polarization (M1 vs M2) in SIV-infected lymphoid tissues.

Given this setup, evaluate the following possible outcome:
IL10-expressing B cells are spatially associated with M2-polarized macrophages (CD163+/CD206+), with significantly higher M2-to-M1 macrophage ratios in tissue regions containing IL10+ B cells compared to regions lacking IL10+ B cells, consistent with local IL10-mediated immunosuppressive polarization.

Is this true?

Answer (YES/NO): NO